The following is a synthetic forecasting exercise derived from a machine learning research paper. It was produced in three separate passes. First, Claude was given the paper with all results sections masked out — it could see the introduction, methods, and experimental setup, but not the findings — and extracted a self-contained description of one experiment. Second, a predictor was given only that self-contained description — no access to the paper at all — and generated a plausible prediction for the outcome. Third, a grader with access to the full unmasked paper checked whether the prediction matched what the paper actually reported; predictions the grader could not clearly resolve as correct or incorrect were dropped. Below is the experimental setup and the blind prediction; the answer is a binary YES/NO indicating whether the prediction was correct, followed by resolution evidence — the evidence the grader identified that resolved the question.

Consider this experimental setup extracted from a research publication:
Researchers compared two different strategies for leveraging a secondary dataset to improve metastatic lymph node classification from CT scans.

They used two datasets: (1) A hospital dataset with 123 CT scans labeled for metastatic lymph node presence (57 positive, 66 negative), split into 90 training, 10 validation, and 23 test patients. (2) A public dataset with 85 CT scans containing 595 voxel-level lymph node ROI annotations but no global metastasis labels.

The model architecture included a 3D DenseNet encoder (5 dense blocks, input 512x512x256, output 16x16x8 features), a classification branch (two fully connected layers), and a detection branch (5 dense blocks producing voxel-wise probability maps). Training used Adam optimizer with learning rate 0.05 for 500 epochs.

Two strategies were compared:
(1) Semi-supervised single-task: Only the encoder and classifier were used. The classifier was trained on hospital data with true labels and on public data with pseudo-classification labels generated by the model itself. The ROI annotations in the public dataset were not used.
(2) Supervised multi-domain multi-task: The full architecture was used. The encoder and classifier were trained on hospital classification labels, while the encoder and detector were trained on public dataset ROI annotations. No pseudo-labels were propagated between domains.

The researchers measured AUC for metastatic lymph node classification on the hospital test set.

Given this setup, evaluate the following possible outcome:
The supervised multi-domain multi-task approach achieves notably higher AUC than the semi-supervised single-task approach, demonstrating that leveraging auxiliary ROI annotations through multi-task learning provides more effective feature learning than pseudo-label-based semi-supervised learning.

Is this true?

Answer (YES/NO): NO